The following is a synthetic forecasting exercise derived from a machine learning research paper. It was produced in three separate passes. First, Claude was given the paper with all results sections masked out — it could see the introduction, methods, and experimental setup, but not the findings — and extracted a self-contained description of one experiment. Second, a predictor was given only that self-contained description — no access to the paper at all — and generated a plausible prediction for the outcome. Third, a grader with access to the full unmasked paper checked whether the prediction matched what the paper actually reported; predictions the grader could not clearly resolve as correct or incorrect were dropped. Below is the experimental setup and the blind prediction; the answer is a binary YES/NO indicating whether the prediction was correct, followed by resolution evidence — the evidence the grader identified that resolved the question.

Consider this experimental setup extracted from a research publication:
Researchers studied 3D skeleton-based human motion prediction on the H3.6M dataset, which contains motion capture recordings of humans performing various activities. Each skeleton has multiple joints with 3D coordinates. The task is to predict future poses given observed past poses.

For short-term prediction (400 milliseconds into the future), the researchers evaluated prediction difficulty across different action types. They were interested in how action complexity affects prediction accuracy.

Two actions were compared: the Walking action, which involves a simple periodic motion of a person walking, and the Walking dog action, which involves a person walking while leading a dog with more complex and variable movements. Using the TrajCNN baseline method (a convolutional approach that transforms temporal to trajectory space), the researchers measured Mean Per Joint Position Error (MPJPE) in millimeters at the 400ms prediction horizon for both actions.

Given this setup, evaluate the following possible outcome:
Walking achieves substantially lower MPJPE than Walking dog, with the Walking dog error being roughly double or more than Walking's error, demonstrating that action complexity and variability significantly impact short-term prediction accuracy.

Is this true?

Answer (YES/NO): YES